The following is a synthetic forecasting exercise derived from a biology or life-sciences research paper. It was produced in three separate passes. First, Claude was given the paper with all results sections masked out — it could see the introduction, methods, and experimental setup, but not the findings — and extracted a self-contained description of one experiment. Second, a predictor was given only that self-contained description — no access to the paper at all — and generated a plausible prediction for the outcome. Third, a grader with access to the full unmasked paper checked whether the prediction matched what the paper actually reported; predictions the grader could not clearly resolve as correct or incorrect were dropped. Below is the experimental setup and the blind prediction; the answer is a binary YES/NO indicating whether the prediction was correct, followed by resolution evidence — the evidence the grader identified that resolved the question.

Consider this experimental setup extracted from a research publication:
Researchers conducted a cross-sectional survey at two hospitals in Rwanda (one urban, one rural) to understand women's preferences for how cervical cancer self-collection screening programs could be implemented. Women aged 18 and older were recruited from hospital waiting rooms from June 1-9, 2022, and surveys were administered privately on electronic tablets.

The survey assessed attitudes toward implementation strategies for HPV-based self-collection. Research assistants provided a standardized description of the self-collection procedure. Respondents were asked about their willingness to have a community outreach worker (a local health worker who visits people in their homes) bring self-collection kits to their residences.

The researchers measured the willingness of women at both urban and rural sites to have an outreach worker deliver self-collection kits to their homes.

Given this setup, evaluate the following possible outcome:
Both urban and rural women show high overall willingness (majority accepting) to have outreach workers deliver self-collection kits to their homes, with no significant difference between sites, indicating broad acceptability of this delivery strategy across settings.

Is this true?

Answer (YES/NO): NO